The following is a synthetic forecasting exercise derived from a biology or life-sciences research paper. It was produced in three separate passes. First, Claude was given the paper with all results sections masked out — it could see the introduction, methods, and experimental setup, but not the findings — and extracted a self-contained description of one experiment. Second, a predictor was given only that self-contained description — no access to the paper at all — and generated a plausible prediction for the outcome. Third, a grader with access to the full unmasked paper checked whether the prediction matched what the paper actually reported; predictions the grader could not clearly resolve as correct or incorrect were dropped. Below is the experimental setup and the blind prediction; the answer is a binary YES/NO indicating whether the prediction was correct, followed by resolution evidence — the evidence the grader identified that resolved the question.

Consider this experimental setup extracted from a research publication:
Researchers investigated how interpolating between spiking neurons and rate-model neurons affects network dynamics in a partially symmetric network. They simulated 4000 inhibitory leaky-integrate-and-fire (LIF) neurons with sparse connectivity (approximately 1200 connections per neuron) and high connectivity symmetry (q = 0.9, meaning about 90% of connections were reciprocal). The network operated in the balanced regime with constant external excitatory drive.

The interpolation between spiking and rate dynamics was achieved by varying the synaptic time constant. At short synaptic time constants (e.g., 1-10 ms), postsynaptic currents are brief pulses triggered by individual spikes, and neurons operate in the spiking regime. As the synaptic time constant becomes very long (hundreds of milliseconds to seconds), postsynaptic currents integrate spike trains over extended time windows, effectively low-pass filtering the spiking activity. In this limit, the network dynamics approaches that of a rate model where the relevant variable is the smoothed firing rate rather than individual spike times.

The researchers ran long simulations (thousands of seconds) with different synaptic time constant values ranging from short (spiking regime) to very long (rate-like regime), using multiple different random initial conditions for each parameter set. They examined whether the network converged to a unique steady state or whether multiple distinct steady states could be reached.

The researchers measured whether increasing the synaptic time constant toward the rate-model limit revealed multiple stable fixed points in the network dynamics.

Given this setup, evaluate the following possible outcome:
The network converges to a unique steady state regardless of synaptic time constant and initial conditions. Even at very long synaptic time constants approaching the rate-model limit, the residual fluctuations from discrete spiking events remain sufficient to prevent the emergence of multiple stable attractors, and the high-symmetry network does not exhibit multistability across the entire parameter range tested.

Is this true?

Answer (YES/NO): NO